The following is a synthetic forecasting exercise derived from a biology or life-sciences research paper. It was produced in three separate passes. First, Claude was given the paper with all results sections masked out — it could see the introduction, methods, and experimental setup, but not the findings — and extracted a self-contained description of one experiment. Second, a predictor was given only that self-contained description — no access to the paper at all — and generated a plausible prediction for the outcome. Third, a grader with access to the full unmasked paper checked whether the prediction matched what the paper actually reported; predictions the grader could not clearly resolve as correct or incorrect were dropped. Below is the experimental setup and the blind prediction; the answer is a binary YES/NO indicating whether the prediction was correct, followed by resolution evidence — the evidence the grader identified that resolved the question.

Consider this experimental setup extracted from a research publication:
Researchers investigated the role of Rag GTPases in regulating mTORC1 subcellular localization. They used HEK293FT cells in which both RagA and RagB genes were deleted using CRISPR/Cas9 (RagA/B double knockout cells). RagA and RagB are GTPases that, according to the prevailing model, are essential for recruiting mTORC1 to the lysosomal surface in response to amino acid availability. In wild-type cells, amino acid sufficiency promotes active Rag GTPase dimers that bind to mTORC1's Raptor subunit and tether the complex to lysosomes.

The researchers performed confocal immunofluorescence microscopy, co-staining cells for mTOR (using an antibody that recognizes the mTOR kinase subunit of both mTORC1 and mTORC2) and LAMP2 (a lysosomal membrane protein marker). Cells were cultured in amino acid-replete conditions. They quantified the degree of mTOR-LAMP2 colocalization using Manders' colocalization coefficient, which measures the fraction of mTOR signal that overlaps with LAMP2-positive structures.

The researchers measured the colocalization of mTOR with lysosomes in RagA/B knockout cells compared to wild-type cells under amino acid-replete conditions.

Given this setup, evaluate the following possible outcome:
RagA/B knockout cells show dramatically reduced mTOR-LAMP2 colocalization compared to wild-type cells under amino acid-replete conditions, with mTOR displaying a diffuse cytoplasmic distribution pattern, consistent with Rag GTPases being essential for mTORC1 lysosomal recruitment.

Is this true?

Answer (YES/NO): YES